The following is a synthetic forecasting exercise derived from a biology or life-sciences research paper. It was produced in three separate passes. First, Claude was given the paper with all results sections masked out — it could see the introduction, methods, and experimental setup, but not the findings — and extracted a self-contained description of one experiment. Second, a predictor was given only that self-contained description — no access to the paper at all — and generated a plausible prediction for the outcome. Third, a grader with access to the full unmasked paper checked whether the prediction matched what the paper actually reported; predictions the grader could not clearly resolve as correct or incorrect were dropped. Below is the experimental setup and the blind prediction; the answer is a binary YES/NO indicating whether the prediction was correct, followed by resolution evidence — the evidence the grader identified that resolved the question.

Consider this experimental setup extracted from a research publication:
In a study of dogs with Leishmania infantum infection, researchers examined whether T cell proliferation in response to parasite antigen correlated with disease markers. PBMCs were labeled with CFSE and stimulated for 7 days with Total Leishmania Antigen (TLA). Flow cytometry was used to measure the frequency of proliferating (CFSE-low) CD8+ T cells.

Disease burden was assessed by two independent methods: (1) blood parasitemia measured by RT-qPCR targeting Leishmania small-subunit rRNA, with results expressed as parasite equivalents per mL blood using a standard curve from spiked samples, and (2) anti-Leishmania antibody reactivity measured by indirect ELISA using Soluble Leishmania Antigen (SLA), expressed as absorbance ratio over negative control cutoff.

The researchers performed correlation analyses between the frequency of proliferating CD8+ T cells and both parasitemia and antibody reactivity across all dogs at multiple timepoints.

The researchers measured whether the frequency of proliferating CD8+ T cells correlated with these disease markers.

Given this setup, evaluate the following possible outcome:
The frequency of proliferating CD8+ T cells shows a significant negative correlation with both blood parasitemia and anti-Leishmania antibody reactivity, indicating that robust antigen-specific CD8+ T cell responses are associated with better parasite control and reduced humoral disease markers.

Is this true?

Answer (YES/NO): NO